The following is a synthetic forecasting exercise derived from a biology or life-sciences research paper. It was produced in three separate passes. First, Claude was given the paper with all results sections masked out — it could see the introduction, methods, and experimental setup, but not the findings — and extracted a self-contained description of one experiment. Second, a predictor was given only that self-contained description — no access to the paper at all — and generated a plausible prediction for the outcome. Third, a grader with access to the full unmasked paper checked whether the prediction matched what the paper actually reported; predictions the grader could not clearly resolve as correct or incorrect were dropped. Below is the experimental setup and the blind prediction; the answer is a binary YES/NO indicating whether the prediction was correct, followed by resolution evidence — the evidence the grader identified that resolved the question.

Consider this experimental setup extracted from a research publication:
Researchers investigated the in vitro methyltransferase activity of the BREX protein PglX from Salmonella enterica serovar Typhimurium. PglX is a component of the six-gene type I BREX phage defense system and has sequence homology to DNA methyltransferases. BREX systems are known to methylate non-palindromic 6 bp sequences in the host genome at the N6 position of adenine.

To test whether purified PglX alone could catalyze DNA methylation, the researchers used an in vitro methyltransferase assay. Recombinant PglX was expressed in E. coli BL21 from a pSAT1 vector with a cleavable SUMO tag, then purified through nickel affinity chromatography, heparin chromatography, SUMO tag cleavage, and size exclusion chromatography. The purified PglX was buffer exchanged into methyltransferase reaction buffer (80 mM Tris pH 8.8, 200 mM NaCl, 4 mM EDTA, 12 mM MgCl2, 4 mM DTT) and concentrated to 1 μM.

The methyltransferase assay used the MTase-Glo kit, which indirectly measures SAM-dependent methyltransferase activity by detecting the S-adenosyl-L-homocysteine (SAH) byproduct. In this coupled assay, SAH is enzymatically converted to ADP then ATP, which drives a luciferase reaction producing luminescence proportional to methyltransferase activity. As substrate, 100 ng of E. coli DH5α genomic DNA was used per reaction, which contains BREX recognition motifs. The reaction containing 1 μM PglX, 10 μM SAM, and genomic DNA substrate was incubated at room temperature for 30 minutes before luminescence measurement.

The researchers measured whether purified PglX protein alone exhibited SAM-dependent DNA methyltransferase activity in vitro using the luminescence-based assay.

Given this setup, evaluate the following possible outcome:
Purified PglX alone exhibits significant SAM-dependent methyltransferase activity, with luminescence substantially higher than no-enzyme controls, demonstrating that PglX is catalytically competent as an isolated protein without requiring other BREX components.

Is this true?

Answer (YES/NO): NO